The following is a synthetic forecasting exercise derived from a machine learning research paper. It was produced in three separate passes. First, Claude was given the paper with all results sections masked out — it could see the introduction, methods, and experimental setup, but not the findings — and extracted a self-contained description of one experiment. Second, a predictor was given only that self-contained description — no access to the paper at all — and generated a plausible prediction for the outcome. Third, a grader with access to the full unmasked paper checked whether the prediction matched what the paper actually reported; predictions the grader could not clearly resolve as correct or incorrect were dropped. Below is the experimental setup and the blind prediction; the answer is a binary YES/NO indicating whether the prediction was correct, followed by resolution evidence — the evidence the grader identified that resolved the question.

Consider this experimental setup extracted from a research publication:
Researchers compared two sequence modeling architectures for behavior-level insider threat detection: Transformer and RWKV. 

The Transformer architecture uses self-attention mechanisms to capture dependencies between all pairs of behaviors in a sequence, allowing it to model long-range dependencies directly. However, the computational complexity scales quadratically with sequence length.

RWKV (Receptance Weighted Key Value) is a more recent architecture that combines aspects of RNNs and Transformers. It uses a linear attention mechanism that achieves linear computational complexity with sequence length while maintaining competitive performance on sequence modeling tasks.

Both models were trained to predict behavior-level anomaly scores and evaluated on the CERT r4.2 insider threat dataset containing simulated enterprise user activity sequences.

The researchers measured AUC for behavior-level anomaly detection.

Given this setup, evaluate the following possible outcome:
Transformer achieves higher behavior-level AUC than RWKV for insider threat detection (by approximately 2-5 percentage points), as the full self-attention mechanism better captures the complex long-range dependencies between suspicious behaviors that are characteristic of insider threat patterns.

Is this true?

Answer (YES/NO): NO